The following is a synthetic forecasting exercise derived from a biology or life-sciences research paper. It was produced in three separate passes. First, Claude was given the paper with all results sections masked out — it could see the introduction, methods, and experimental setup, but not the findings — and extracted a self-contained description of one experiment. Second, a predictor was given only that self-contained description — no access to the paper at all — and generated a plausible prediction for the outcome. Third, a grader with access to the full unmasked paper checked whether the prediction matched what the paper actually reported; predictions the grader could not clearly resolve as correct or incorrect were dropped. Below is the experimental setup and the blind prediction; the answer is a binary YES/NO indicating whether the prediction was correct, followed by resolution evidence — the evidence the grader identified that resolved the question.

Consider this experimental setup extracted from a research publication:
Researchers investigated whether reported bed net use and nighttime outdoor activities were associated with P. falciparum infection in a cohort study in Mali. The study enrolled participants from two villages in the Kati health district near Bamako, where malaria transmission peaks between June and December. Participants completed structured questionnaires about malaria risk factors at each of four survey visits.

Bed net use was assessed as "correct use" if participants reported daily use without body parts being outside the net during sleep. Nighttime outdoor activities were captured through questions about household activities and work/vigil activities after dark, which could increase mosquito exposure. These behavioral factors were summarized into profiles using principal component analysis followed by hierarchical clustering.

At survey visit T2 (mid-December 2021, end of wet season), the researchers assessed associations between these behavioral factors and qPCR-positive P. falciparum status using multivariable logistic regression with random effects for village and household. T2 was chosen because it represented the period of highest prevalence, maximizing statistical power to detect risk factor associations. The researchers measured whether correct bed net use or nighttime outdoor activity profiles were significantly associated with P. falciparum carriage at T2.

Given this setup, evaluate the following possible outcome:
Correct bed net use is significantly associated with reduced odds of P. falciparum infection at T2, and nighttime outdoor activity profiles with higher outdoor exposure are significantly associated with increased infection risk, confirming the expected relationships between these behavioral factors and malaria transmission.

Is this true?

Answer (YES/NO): NO